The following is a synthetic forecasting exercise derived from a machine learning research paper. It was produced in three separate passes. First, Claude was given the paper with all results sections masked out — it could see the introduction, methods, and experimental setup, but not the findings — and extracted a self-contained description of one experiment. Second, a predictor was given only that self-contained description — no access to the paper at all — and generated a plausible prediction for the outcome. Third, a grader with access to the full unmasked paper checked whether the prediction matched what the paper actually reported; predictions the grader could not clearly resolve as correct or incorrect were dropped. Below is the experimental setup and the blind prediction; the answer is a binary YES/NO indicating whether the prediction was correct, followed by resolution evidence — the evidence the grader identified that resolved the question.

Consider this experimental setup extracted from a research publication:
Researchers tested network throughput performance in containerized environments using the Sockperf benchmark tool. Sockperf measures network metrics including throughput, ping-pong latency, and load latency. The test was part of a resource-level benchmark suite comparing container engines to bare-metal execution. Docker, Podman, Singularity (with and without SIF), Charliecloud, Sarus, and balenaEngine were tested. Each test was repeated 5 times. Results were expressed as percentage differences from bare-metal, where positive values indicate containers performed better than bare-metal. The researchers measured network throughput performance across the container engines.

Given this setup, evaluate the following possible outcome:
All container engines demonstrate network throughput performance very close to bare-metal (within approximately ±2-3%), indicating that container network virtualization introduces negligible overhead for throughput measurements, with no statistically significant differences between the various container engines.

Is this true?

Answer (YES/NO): NO